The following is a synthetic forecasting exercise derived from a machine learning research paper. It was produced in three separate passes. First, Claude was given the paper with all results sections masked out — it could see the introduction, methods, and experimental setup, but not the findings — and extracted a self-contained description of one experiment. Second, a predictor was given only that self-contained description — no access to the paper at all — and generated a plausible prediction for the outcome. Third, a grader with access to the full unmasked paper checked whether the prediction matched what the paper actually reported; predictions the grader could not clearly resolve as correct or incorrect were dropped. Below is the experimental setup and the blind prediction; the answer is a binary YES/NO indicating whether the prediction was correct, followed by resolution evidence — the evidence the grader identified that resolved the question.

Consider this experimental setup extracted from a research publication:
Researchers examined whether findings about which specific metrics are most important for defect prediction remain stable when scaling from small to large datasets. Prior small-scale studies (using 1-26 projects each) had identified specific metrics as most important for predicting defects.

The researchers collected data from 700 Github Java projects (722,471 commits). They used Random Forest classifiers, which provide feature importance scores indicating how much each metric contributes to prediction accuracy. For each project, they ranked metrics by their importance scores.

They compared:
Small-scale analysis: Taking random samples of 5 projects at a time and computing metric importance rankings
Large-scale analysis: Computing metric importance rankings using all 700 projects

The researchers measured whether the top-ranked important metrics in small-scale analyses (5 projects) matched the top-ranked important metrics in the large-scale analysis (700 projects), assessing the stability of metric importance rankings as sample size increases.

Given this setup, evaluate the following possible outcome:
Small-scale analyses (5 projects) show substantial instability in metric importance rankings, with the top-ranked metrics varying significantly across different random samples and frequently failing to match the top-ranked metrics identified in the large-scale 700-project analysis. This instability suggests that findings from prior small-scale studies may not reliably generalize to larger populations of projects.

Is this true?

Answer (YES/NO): YES